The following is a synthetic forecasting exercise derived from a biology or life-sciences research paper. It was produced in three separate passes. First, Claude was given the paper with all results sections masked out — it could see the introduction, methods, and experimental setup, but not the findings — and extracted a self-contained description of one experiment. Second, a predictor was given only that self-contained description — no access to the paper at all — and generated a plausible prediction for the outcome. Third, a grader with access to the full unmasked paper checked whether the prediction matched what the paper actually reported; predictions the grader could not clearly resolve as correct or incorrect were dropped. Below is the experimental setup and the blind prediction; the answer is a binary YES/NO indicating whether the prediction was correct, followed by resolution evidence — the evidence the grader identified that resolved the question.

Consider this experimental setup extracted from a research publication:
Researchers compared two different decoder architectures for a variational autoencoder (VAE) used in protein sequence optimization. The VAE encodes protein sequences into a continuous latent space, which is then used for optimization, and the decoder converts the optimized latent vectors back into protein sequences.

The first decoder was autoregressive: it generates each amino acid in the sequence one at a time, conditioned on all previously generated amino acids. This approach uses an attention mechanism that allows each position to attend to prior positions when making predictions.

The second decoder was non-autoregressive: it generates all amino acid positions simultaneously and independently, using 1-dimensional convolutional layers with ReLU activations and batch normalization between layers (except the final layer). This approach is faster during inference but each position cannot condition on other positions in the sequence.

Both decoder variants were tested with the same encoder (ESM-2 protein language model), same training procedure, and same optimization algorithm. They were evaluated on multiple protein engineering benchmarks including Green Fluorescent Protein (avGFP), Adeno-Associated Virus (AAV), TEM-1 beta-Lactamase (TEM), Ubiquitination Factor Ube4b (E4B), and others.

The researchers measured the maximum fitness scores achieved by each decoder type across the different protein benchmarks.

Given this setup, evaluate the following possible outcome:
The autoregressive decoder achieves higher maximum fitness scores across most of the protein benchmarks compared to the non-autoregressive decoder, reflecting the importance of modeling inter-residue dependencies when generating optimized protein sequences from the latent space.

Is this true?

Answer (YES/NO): YES